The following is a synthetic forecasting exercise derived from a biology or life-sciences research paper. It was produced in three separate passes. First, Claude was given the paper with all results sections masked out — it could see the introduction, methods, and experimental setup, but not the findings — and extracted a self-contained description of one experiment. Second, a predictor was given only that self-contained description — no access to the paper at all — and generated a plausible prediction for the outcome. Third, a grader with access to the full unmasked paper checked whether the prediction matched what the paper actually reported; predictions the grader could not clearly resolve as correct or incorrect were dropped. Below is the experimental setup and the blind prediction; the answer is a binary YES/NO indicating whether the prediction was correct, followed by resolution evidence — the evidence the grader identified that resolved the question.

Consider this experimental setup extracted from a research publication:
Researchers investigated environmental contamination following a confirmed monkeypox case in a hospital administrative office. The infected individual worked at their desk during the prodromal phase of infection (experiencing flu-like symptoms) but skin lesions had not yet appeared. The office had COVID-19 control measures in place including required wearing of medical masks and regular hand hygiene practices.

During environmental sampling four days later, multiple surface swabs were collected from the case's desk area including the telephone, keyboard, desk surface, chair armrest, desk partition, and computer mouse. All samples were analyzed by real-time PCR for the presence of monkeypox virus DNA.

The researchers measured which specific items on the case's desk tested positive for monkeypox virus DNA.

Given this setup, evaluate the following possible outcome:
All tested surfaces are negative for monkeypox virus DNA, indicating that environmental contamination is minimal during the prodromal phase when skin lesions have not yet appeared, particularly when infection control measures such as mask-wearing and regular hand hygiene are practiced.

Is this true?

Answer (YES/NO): NO